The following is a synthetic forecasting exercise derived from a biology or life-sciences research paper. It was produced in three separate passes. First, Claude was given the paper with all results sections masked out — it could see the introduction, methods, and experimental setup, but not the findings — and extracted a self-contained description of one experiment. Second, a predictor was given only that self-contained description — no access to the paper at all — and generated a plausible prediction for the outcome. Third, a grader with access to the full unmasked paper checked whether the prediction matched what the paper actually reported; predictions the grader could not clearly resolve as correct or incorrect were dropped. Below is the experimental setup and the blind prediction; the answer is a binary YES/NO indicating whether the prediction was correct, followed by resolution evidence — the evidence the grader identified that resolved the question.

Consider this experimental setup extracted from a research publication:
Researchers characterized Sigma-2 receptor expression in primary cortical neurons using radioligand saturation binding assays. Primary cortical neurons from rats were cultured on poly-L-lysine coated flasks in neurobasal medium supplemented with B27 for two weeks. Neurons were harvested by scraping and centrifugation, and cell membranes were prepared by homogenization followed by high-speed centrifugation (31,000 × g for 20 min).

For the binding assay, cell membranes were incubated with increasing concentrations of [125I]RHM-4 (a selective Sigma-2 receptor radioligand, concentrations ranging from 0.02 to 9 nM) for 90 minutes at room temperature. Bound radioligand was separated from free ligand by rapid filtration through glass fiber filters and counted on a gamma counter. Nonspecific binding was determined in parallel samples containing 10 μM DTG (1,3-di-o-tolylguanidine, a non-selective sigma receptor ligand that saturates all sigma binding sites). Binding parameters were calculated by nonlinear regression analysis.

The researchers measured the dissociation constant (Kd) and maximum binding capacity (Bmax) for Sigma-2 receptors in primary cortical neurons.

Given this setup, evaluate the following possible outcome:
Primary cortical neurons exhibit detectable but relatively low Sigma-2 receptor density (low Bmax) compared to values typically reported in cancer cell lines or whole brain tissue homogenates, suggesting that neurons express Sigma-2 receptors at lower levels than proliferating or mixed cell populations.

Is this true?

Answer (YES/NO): NO